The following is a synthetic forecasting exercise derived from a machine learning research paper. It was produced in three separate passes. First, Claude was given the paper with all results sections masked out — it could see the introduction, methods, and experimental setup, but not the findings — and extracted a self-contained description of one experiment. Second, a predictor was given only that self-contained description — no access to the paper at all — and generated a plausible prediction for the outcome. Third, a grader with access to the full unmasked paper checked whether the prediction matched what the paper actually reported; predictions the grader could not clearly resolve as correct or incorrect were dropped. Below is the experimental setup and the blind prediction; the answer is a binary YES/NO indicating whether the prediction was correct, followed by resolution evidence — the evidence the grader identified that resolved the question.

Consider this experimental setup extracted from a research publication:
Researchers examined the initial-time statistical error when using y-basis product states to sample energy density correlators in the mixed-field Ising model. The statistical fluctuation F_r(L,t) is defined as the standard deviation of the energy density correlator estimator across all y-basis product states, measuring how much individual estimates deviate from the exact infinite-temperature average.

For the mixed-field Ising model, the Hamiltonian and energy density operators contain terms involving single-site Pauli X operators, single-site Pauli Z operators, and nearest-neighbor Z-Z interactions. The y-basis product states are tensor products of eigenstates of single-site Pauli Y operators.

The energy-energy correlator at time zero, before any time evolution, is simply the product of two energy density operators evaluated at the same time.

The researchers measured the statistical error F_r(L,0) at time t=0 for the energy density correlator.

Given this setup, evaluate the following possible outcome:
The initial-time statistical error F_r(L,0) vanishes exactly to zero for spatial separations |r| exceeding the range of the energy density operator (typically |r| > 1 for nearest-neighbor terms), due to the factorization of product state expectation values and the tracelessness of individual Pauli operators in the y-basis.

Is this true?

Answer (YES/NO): NO